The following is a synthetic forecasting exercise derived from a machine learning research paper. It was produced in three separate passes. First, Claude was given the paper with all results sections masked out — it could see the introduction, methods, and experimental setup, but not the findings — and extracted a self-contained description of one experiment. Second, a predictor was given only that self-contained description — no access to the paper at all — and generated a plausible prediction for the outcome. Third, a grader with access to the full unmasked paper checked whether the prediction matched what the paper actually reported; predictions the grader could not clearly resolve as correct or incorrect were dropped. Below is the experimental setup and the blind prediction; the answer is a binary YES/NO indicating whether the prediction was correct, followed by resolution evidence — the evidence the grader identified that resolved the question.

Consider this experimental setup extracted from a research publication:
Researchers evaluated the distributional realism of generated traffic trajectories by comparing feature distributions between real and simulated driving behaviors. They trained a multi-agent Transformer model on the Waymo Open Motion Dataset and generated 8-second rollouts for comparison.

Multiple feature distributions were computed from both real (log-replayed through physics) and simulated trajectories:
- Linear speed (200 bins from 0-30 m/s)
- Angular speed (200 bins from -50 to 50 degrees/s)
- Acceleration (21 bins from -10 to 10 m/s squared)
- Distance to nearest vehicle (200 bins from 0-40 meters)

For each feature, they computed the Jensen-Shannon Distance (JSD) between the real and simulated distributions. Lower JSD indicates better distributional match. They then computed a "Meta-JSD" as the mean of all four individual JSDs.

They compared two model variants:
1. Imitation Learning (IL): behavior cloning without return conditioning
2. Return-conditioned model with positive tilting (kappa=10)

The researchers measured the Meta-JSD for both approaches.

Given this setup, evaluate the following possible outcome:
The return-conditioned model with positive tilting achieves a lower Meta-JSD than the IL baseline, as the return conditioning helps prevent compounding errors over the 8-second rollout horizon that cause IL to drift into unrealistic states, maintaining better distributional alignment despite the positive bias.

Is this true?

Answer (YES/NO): NO